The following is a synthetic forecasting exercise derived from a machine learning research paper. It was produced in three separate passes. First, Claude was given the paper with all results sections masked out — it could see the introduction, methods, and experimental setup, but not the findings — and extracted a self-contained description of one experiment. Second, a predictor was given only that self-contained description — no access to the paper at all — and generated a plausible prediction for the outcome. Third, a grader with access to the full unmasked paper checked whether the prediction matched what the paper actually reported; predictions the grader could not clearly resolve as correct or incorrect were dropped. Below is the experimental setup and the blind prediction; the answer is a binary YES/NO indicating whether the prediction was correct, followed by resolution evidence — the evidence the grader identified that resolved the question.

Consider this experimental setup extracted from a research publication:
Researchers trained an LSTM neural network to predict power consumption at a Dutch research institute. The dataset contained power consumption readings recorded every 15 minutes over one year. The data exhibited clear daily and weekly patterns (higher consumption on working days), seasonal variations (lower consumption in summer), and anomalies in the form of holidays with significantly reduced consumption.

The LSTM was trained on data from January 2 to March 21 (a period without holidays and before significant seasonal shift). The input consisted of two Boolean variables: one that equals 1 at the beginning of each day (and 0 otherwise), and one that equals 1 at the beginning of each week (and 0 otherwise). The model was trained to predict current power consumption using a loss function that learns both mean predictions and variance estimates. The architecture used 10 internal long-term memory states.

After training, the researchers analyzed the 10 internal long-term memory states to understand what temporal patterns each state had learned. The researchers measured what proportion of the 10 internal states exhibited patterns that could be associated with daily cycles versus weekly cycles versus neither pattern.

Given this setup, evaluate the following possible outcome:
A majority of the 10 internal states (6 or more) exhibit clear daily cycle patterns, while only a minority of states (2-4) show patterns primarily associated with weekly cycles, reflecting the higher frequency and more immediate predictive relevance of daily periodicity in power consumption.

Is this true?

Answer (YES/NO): NO